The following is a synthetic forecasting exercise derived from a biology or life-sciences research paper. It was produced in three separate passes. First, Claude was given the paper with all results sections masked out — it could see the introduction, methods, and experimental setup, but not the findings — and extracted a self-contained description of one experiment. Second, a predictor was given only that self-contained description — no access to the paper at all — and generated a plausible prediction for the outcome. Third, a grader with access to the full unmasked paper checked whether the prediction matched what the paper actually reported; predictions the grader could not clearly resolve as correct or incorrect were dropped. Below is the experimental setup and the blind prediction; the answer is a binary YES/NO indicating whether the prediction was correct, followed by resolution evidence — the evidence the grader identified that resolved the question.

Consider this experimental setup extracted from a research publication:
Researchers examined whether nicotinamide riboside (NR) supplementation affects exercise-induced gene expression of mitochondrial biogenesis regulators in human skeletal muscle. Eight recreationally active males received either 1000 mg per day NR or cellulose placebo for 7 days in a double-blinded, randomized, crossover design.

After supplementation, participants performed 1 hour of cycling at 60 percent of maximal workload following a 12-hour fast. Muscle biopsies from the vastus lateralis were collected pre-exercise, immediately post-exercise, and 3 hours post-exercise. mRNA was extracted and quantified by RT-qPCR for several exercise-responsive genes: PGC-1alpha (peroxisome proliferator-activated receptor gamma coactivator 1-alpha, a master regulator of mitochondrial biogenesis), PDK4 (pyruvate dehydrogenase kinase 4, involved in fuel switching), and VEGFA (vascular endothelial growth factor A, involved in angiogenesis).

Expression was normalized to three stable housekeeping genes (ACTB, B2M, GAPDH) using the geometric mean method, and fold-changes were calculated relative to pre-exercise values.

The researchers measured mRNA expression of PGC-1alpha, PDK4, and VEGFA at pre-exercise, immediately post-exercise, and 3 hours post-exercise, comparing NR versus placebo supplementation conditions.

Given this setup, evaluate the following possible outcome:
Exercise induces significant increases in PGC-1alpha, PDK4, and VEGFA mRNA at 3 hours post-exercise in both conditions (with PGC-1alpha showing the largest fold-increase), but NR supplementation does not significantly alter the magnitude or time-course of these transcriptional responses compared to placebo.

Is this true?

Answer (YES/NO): NO